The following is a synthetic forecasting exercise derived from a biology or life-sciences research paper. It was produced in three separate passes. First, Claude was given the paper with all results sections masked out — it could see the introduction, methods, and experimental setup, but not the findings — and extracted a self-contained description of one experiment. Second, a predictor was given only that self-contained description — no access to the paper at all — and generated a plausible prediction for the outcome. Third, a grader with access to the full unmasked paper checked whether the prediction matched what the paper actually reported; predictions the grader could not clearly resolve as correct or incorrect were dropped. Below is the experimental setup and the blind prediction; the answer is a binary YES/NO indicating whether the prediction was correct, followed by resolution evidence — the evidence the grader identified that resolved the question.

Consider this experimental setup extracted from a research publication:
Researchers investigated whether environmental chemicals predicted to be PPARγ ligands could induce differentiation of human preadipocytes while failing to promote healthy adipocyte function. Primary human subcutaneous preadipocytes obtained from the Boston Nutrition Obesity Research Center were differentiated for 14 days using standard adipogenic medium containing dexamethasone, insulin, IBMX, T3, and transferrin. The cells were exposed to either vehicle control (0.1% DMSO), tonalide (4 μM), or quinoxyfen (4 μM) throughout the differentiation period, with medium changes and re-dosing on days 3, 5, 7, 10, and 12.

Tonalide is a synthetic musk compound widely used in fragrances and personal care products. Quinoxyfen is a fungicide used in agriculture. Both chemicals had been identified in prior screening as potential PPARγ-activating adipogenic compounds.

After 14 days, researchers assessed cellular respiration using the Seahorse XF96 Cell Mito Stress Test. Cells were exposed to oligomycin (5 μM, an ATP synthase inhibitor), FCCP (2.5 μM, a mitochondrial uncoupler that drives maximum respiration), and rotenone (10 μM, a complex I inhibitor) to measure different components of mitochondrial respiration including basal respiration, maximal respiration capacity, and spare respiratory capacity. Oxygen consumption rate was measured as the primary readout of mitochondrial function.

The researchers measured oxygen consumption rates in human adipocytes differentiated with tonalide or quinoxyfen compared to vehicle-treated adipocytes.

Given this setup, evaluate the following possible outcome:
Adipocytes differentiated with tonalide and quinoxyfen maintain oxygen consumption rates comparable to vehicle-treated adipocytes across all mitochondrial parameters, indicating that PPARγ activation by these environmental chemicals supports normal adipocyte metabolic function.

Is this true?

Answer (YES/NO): NO